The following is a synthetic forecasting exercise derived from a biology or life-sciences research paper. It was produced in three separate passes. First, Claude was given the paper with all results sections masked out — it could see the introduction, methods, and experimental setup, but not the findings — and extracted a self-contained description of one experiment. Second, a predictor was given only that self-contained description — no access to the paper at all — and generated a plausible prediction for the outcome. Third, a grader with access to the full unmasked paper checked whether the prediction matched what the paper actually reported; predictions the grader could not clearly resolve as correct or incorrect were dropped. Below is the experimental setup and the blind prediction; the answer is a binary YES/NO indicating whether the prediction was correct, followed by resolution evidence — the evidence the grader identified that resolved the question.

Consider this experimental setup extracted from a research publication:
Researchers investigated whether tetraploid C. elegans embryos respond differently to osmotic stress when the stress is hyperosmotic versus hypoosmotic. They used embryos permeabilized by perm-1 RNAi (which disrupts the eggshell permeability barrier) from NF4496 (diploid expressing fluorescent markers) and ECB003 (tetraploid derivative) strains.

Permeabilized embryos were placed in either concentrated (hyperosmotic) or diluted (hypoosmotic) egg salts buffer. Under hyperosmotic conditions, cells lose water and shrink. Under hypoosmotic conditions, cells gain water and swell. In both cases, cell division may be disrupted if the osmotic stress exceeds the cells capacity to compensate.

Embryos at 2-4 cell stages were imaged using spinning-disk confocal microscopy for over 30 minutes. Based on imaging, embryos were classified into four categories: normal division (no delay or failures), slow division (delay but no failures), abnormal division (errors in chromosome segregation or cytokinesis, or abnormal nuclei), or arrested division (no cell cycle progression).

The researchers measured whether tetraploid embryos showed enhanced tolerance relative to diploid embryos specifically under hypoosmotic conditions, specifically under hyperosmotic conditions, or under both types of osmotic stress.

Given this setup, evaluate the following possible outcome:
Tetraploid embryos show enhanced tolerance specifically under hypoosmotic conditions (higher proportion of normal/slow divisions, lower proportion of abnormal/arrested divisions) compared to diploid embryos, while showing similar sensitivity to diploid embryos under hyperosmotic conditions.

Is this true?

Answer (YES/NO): NO